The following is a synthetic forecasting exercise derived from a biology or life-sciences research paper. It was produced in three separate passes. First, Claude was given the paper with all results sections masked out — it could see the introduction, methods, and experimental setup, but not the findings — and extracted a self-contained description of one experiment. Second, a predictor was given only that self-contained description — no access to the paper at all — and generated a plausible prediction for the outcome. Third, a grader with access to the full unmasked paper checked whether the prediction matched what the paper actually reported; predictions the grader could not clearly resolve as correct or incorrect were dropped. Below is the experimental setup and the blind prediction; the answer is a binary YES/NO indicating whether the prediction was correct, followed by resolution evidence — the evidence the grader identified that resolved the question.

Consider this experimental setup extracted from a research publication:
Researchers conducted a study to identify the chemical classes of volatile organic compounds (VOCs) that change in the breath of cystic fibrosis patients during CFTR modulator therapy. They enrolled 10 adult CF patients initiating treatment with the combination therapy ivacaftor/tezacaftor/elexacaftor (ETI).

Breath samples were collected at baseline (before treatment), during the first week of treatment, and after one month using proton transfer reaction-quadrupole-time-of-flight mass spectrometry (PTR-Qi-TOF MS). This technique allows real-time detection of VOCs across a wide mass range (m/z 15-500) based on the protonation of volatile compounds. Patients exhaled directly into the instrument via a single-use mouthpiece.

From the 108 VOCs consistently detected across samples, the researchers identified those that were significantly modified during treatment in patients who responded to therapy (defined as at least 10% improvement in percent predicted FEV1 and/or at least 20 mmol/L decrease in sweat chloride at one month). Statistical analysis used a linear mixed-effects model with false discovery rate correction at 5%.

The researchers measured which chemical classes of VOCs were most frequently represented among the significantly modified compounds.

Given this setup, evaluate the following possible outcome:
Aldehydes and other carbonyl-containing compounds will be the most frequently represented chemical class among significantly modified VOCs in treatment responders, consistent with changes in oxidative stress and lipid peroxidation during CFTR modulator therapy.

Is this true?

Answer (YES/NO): NO